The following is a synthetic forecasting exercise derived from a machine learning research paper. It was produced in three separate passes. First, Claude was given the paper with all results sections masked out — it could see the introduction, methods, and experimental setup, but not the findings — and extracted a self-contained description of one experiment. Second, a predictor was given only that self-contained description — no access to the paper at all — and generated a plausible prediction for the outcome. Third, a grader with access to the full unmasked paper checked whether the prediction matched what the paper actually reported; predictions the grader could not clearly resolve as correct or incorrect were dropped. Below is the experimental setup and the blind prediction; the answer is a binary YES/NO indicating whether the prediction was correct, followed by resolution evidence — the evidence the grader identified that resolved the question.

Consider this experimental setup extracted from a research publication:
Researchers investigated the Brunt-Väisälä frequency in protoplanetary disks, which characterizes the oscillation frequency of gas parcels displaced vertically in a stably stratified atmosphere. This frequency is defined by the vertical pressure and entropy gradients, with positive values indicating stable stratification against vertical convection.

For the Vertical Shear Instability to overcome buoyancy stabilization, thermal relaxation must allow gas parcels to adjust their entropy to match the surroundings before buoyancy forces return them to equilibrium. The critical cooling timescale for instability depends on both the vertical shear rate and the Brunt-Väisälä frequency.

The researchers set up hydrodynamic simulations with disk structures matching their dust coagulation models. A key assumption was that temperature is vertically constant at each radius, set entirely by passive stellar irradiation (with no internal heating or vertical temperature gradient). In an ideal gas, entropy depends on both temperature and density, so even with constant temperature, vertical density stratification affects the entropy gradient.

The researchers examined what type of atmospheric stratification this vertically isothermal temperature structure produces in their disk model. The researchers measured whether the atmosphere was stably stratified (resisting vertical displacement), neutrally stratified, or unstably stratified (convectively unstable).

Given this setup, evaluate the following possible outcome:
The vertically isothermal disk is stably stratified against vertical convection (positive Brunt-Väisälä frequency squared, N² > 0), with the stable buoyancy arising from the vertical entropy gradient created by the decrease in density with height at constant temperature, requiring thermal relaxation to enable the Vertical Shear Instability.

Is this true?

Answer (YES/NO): YES